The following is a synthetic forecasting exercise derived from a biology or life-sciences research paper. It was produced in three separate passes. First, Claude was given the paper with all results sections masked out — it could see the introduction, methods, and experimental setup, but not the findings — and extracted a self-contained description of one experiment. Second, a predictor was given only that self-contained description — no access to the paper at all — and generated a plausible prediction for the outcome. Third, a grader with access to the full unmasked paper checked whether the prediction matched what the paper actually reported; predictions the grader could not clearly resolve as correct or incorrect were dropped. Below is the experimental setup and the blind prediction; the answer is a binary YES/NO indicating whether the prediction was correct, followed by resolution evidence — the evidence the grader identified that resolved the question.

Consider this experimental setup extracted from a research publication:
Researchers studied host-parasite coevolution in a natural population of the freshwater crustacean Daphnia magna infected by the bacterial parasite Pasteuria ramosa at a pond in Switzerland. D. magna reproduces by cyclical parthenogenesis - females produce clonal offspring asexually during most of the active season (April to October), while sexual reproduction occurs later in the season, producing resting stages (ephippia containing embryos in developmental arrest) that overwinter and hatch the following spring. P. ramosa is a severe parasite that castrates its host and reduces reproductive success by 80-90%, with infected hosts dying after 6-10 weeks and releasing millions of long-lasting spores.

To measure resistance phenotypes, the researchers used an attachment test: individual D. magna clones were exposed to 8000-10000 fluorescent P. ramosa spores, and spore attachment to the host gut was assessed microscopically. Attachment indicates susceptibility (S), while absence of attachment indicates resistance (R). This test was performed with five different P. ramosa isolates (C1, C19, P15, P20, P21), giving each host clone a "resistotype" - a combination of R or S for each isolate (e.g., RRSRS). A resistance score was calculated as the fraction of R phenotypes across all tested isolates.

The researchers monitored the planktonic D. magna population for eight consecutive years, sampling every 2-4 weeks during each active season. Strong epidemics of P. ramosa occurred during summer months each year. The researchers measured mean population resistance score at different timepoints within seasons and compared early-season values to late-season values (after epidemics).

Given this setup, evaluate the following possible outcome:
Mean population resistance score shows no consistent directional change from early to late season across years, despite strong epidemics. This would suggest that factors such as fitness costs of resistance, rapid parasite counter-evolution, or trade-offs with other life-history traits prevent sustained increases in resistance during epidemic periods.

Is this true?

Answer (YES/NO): NO